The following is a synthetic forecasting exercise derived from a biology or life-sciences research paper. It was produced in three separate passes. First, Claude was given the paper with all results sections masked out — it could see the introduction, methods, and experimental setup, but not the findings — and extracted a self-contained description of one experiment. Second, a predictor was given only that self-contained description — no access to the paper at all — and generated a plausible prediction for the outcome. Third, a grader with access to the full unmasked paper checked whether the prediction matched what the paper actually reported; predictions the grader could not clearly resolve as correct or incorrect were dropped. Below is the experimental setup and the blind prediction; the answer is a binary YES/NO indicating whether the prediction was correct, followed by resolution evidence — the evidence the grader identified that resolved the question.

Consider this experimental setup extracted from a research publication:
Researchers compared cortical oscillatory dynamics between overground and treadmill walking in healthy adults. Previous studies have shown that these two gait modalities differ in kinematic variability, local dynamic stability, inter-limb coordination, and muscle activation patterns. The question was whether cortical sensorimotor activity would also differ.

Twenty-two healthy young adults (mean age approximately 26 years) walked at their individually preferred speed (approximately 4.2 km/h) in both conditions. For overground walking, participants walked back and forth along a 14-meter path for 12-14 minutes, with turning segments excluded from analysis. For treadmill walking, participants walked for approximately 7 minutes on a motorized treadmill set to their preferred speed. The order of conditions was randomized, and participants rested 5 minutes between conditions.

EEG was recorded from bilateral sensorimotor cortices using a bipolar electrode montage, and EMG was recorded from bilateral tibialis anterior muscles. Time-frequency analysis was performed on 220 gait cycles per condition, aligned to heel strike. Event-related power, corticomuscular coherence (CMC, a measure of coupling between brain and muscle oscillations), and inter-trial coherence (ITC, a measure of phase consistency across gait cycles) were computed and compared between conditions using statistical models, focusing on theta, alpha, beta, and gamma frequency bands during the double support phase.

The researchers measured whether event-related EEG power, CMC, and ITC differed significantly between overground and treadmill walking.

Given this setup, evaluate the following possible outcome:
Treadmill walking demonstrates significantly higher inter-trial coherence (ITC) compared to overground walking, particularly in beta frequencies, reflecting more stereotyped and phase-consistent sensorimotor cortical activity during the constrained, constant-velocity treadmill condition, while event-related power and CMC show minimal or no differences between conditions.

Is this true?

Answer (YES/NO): NO